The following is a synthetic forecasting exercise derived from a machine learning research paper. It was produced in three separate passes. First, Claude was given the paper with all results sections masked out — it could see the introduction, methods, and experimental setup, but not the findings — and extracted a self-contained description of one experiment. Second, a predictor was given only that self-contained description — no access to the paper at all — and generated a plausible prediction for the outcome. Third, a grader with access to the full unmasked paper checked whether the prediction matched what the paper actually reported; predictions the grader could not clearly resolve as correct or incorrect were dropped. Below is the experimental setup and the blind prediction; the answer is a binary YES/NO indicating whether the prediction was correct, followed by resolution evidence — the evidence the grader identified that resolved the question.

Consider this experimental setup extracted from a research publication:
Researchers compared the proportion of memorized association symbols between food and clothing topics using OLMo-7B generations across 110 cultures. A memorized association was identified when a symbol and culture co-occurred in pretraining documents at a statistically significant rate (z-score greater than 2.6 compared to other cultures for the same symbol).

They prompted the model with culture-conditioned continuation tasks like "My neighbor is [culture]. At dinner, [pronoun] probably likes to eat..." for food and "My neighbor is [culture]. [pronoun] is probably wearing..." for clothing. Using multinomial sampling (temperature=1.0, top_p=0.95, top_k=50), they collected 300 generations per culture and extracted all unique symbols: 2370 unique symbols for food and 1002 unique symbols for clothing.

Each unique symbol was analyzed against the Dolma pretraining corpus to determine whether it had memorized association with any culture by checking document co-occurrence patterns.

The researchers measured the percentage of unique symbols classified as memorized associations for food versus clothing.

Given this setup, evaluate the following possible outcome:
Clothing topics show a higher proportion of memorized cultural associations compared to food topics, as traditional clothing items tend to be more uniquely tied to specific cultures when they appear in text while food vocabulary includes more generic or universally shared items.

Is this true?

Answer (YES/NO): NO